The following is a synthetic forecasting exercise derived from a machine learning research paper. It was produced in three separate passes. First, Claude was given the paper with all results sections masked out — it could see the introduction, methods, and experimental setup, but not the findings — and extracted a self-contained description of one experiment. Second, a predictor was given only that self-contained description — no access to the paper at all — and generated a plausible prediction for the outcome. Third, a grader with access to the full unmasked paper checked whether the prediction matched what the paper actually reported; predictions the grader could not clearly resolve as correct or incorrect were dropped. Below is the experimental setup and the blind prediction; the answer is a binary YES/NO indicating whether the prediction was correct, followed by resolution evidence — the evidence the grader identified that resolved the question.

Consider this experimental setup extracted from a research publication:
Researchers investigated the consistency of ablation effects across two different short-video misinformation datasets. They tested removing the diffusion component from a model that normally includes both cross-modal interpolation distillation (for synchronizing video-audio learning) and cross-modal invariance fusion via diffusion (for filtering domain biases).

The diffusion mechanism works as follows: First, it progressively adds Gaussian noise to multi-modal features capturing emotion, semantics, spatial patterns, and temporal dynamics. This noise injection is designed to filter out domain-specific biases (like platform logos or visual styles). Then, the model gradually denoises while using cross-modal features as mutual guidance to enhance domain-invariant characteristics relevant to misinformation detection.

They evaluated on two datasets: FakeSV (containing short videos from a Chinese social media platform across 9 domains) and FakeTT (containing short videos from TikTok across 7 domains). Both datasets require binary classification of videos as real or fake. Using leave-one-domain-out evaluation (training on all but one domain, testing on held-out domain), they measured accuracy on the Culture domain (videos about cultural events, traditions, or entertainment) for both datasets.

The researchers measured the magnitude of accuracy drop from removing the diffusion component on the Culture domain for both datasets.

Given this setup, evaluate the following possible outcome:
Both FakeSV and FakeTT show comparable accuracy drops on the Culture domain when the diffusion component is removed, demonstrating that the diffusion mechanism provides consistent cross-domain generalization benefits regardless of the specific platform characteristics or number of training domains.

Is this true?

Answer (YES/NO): NO